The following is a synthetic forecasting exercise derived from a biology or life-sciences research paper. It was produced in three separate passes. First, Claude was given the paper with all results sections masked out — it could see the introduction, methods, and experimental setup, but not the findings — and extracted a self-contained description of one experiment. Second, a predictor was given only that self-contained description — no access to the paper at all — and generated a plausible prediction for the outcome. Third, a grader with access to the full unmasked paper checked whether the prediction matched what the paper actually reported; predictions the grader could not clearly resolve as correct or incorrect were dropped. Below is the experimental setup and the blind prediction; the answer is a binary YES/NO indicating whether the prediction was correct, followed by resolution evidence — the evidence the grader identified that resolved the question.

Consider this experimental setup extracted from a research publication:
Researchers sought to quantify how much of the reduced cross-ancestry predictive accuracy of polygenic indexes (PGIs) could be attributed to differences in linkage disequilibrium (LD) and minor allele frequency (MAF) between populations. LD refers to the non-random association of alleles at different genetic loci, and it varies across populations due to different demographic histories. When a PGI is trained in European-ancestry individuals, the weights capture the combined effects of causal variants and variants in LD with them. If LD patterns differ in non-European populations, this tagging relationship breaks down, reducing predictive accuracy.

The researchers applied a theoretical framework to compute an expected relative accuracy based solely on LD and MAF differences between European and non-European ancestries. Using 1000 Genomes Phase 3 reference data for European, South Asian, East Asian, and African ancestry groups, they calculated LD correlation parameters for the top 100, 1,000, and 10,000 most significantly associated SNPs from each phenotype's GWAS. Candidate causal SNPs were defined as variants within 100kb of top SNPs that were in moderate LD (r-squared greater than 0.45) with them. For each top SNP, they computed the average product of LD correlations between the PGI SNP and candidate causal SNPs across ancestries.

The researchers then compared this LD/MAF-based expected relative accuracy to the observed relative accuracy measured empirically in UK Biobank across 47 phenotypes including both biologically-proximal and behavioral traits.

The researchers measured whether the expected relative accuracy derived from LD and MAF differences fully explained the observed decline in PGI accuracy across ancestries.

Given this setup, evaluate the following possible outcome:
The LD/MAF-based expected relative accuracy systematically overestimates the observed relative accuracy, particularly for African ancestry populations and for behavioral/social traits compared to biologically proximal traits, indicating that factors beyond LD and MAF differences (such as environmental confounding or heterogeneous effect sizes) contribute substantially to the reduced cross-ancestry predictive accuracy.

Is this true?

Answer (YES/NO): NO